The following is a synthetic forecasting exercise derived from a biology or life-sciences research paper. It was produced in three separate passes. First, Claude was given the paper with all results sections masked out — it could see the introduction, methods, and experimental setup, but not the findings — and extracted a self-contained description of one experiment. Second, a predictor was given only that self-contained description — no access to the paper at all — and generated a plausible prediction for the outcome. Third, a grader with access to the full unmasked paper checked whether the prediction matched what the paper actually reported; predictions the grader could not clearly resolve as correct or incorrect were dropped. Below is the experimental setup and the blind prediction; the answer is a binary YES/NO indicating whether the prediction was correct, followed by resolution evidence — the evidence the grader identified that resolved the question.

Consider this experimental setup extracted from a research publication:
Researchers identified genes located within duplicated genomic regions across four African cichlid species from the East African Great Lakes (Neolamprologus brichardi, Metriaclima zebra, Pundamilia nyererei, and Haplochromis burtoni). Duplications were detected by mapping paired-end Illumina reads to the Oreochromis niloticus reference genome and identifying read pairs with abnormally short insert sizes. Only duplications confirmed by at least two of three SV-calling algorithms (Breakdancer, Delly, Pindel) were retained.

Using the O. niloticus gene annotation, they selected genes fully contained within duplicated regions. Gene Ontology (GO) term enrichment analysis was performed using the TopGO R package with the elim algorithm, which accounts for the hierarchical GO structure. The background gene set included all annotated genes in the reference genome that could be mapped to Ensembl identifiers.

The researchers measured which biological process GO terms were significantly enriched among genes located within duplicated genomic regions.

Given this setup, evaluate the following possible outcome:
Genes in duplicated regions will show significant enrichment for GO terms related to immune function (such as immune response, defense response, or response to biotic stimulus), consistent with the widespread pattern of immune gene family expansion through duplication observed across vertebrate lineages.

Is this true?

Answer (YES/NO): YES